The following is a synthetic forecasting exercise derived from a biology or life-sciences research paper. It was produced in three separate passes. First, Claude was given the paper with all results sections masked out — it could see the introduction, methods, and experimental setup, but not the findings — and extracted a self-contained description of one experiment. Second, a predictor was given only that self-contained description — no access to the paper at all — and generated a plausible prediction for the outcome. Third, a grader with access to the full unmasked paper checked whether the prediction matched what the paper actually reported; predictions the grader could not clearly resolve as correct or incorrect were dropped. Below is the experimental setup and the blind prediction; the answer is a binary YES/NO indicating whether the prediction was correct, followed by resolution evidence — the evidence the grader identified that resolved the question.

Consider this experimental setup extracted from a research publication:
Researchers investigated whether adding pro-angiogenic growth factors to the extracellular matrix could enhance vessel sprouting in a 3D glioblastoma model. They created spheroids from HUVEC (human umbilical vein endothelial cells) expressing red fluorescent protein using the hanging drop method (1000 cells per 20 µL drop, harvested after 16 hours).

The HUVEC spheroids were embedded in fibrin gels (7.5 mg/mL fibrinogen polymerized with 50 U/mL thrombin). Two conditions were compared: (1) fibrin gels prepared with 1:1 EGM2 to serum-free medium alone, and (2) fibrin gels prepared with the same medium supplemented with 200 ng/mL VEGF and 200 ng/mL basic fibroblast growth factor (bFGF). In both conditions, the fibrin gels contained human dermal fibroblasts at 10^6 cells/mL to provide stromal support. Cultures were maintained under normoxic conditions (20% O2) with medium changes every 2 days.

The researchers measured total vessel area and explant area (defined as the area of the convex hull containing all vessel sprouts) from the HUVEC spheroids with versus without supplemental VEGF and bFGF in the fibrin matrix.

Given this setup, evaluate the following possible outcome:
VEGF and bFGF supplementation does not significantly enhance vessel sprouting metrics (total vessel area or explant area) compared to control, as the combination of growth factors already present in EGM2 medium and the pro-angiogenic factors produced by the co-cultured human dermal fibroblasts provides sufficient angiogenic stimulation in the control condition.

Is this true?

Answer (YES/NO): NO